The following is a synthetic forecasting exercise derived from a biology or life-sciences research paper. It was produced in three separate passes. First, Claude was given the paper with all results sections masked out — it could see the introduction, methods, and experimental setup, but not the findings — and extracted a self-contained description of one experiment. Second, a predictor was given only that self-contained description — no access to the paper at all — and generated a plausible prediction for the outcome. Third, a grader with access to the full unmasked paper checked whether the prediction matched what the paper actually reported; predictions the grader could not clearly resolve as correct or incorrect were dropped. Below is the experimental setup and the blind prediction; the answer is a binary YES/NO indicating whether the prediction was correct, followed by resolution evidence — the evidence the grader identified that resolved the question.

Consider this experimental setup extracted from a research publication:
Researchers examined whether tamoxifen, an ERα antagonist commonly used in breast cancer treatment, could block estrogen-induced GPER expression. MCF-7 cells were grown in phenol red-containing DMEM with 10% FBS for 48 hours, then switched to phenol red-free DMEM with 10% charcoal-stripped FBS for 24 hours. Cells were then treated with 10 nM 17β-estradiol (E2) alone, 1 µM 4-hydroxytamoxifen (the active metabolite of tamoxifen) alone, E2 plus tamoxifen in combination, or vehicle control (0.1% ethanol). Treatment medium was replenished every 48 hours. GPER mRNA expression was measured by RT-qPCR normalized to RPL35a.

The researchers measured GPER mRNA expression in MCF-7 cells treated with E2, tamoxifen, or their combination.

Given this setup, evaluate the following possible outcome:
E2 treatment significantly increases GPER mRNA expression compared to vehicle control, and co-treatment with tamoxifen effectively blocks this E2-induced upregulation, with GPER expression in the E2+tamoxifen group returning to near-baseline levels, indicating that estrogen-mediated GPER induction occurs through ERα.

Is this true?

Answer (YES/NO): YES